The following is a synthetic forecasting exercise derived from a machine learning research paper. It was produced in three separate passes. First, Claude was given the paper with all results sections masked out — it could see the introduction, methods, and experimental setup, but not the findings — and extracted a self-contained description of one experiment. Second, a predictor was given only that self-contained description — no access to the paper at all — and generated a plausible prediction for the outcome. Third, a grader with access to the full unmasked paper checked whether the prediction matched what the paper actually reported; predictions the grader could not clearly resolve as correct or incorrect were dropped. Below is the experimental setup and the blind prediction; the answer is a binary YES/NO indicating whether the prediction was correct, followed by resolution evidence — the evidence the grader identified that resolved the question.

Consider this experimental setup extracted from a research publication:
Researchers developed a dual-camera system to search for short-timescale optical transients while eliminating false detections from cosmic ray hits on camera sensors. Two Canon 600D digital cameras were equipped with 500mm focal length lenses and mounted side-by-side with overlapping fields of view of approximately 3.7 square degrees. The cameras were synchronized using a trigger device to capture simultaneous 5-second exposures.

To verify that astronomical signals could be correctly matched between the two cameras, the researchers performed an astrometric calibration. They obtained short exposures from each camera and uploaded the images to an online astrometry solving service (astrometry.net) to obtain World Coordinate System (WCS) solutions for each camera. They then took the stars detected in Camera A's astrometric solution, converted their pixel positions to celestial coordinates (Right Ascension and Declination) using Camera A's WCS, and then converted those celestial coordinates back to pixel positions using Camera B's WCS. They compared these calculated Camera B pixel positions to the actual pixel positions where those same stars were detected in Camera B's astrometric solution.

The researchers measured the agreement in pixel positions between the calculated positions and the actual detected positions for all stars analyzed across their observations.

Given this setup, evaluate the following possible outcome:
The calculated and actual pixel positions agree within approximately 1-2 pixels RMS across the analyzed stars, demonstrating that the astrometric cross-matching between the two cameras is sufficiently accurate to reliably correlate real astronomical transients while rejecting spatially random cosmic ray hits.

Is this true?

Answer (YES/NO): NO